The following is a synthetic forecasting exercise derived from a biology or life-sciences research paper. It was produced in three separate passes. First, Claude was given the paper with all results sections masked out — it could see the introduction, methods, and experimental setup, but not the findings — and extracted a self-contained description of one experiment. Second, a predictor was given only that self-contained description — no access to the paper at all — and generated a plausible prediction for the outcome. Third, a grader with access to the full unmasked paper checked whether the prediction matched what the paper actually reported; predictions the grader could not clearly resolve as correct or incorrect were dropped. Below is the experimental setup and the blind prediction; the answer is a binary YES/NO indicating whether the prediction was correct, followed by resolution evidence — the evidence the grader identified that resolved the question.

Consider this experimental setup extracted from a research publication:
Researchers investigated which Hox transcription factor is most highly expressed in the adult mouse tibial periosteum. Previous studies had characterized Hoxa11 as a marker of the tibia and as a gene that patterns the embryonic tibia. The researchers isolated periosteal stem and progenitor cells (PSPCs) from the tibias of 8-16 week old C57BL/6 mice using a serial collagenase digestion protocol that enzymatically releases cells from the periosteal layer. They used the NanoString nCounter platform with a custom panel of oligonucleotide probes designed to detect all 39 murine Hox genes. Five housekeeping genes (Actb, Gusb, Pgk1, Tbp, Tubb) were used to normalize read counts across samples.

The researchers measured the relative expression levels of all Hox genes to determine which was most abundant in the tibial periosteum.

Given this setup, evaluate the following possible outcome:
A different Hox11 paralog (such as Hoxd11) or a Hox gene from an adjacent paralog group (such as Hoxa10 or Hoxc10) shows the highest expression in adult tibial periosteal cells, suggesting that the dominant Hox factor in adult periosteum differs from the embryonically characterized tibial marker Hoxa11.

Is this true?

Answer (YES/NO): YES